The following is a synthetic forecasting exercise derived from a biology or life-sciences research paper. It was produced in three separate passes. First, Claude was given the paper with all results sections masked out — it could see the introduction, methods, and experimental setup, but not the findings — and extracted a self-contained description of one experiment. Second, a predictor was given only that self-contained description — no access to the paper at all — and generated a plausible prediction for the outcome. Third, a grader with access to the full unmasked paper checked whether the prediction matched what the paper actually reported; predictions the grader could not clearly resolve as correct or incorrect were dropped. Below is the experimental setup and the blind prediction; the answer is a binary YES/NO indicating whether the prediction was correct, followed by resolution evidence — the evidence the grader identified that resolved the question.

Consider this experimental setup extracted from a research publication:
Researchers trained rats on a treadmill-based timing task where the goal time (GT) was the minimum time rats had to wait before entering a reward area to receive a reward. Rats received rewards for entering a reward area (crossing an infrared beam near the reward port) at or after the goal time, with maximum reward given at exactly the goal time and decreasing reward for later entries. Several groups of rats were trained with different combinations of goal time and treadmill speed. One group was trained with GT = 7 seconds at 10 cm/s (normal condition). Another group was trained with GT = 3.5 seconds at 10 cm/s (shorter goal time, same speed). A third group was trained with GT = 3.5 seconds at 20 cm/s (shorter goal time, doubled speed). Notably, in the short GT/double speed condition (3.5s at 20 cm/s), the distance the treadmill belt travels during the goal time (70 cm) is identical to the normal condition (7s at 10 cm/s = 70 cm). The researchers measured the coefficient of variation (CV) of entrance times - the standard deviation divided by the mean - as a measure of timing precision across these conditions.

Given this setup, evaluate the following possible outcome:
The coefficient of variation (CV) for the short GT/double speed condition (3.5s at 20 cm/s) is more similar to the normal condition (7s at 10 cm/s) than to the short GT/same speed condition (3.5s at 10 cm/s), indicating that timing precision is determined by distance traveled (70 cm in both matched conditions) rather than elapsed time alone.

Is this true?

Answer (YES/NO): YES